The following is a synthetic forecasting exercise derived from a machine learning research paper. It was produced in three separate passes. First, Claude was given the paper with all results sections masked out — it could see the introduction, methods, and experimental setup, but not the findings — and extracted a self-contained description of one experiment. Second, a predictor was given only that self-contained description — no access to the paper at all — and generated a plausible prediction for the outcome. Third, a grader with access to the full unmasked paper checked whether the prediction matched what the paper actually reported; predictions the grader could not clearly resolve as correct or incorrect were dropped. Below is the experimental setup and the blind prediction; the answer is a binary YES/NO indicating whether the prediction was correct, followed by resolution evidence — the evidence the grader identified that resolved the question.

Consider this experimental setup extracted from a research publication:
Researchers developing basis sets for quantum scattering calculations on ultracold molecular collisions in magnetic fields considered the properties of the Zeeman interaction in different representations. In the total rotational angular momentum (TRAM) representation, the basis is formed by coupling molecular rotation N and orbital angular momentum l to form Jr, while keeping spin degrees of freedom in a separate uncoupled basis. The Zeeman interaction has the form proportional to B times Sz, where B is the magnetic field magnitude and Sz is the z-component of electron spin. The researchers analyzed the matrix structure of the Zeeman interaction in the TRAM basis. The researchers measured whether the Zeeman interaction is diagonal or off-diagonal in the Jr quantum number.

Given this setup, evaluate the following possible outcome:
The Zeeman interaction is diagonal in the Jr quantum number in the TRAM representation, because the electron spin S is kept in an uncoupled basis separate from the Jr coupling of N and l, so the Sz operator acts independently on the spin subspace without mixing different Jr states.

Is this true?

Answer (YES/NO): YES